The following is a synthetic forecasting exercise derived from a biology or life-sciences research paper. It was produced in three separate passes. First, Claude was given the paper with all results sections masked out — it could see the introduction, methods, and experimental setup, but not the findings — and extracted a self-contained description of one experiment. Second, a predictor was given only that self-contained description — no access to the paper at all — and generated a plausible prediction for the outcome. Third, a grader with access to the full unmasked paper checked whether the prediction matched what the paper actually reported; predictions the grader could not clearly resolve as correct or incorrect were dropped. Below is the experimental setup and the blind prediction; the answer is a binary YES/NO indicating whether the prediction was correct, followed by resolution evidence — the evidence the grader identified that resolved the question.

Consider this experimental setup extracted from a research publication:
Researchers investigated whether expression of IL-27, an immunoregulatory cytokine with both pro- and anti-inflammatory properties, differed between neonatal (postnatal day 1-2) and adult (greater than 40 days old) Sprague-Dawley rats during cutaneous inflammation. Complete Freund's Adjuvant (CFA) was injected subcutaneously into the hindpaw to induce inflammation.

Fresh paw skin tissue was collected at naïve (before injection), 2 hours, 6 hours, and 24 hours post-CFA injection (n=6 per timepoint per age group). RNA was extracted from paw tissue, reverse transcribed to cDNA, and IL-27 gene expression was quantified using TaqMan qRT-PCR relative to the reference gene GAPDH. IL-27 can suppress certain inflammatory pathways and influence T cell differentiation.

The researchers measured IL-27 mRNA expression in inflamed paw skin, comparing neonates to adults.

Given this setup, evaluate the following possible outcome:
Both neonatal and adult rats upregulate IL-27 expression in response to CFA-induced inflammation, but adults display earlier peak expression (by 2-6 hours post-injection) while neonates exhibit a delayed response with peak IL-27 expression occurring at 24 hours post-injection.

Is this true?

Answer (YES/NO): NO